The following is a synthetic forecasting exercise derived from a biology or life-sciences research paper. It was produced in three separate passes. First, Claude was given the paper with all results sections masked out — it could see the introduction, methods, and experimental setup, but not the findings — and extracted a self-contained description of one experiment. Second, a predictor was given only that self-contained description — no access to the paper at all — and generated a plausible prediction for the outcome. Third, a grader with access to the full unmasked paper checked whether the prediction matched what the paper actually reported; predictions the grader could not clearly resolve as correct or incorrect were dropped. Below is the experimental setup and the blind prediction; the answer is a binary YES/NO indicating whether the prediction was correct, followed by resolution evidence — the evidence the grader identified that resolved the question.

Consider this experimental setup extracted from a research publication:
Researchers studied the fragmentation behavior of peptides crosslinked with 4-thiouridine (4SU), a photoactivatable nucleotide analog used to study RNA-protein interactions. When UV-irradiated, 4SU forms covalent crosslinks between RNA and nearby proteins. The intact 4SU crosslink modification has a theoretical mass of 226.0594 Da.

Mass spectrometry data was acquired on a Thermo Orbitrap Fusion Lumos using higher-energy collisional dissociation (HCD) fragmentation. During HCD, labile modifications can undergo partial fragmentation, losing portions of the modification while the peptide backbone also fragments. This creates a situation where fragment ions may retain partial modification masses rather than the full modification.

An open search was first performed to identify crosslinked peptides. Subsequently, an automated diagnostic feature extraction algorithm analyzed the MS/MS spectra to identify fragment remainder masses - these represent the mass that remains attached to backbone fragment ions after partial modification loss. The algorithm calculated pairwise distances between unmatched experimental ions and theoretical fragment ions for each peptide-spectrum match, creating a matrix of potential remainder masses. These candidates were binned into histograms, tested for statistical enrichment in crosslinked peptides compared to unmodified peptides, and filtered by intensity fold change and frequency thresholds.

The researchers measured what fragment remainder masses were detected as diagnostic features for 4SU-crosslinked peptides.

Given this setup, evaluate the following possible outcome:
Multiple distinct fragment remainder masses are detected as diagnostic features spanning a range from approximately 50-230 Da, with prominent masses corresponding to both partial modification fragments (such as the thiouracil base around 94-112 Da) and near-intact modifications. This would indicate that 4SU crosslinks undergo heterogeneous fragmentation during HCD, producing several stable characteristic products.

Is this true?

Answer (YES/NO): NO